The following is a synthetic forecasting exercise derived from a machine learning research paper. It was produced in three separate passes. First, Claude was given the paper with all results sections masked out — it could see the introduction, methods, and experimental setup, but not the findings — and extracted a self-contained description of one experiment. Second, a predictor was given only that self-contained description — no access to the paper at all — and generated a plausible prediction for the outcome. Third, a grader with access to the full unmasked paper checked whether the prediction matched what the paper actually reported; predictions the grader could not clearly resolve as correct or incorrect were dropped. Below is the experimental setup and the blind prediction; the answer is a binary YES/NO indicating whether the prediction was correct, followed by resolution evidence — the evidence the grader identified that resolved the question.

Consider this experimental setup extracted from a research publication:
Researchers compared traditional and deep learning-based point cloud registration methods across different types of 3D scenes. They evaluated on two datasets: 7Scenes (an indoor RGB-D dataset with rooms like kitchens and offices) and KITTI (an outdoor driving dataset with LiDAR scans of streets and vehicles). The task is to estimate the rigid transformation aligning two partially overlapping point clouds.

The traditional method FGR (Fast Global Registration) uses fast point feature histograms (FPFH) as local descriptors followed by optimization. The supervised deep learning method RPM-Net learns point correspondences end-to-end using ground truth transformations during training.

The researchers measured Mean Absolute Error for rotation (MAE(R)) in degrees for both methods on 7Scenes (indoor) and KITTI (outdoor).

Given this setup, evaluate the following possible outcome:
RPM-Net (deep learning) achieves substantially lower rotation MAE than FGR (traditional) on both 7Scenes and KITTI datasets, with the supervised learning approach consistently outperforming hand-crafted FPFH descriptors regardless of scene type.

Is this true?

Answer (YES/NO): NO